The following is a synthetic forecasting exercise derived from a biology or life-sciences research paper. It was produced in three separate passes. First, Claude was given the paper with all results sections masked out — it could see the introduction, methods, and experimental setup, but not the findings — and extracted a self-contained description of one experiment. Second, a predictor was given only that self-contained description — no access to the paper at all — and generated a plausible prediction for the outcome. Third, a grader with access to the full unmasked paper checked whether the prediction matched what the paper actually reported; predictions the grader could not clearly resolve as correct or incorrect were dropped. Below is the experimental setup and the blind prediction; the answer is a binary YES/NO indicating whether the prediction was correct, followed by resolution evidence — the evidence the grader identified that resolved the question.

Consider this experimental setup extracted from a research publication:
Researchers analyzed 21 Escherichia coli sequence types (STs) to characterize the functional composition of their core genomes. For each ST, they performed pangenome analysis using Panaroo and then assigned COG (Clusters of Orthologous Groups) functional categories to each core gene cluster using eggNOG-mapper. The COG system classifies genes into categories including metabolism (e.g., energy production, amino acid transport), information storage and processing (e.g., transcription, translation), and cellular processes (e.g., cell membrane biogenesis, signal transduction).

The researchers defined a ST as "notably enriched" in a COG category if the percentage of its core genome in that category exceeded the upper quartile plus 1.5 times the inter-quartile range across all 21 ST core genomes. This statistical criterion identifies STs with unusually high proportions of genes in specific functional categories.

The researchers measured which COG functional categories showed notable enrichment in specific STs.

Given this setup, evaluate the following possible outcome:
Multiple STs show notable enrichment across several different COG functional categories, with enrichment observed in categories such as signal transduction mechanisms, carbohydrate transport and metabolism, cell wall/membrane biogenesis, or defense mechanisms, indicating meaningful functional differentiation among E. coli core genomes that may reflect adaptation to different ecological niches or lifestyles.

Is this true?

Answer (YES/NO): YES